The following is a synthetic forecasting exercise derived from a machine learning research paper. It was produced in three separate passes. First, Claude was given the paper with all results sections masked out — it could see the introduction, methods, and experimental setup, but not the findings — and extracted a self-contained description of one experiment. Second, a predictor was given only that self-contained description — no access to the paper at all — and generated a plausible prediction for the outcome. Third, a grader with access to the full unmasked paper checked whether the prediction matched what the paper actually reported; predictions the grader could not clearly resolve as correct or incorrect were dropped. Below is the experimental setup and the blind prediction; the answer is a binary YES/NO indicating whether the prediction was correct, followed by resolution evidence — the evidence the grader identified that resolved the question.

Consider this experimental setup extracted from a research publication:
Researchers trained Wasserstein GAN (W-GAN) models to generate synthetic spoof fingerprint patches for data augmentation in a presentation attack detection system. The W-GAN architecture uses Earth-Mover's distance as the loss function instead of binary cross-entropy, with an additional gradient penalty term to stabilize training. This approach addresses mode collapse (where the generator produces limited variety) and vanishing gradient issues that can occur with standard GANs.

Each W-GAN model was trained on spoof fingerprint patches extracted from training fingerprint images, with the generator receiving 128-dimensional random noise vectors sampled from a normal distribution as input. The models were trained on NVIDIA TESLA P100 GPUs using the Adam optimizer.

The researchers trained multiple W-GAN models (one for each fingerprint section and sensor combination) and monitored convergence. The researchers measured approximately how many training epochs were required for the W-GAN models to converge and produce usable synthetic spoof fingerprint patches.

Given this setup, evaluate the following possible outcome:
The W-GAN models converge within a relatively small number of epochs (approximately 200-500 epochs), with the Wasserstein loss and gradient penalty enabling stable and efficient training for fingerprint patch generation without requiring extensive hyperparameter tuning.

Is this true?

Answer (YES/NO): NO